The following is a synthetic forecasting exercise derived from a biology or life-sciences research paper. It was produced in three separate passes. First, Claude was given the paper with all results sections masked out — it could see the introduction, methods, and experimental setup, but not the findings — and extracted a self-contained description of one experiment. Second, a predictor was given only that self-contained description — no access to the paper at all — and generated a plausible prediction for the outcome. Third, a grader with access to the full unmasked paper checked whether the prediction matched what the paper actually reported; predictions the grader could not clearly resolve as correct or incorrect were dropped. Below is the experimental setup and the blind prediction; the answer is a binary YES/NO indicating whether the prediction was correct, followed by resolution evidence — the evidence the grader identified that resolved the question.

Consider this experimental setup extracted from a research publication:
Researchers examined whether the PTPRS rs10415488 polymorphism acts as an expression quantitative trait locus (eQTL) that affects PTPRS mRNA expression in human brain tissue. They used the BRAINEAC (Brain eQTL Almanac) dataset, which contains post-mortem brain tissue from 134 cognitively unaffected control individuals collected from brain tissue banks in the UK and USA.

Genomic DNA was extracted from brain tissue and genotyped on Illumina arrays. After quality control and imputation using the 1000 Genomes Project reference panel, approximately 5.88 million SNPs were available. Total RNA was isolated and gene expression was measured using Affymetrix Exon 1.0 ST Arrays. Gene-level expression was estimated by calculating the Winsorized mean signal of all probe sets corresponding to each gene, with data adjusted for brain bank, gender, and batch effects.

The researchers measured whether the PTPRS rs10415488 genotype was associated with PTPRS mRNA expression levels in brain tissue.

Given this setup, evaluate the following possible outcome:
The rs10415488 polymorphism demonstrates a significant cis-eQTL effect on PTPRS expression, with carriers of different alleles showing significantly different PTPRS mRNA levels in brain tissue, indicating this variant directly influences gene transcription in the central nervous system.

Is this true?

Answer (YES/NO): YES